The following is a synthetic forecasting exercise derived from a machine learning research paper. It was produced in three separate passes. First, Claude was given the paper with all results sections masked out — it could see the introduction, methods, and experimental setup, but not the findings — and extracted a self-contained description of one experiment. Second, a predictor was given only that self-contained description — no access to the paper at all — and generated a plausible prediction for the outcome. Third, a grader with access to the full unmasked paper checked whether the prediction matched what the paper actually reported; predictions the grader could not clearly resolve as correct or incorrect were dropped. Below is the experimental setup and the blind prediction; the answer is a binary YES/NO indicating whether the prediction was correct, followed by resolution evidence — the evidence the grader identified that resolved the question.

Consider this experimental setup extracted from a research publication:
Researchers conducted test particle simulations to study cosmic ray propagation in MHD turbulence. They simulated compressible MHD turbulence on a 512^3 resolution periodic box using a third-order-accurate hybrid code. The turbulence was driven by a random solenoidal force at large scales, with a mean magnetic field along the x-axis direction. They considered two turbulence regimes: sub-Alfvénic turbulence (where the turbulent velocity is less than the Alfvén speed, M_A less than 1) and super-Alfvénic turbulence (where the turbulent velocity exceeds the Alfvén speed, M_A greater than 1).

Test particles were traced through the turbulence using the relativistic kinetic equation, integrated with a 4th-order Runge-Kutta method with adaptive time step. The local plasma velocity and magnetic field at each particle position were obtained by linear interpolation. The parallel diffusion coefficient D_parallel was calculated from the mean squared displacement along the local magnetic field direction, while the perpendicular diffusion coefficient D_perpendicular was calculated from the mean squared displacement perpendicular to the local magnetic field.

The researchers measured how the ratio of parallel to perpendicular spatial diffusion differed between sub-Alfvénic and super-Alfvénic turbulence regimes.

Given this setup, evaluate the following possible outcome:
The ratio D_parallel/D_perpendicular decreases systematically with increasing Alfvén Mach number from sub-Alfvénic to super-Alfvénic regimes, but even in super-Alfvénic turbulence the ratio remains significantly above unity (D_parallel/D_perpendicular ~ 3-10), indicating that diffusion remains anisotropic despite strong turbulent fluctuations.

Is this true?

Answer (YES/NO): NO